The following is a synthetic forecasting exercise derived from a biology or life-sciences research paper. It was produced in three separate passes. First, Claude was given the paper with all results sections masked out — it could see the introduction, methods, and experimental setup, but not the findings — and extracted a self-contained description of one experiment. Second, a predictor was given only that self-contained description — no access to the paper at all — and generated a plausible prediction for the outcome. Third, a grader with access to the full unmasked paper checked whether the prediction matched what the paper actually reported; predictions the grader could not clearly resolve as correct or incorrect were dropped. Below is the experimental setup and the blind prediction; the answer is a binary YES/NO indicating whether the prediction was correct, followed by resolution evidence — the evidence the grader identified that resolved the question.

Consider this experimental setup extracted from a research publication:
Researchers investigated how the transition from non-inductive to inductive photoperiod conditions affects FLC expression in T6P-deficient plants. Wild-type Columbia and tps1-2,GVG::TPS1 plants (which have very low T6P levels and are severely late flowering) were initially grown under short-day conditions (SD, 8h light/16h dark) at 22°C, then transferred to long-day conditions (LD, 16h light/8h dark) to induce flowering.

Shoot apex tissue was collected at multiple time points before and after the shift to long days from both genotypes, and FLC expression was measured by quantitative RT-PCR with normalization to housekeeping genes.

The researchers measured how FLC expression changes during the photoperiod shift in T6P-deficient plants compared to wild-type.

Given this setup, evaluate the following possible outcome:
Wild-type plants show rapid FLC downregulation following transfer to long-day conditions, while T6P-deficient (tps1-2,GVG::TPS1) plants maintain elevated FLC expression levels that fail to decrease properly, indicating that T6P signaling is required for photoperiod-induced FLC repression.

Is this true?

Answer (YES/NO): YES